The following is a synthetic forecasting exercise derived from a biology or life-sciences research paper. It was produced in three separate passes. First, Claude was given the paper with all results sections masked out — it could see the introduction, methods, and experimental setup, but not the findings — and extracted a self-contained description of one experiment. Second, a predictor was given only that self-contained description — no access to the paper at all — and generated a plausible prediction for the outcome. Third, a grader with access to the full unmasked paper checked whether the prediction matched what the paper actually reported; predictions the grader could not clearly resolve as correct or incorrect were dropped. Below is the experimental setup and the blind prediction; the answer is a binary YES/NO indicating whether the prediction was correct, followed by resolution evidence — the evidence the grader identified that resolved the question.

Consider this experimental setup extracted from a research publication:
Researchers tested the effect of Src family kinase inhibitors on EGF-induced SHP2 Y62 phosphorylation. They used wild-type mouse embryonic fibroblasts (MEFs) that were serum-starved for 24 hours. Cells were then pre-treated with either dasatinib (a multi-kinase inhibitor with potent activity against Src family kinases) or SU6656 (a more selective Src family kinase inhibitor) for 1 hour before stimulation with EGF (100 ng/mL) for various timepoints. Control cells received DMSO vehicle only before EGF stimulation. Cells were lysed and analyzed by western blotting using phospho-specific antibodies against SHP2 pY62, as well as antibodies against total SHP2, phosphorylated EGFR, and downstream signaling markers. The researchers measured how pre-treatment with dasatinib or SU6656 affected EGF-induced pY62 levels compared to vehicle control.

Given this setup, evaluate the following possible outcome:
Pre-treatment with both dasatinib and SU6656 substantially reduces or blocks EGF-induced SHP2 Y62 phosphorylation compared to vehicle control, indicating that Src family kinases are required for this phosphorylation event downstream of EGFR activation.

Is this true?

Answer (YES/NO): YES